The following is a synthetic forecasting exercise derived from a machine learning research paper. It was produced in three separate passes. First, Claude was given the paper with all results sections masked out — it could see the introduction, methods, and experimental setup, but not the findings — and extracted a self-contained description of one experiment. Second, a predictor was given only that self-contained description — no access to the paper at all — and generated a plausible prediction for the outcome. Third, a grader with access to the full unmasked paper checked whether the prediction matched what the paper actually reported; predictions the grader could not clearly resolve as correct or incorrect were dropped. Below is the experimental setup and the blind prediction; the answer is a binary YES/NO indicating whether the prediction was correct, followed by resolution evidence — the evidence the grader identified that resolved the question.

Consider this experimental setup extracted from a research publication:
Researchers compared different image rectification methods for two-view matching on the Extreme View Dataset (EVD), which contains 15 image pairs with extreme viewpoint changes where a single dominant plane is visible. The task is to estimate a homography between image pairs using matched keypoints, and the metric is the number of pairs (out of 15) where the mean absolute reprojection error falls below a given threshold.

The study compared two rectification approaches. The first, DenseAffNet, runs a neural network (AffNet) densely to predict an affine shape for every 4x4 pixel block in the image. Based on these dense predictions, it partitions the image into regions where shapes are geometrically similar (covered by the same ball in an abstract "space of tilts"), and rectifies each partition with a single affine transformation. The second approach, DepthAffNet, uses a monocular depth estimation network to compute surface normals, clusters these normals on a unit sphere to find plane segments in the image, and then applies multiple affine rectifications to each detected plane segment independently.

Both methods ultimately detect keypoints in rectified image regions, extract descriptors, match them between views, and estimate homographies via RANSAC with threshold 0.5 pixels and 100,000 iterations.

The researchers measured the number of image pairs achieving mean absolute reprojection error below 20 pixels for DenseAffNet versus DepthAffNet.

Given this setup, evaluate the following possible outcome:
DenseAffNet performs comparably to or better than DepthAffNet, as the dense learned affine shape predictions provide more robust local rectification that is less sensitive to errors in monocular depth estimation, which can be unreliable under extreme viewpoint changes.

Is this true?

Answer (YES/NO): NO